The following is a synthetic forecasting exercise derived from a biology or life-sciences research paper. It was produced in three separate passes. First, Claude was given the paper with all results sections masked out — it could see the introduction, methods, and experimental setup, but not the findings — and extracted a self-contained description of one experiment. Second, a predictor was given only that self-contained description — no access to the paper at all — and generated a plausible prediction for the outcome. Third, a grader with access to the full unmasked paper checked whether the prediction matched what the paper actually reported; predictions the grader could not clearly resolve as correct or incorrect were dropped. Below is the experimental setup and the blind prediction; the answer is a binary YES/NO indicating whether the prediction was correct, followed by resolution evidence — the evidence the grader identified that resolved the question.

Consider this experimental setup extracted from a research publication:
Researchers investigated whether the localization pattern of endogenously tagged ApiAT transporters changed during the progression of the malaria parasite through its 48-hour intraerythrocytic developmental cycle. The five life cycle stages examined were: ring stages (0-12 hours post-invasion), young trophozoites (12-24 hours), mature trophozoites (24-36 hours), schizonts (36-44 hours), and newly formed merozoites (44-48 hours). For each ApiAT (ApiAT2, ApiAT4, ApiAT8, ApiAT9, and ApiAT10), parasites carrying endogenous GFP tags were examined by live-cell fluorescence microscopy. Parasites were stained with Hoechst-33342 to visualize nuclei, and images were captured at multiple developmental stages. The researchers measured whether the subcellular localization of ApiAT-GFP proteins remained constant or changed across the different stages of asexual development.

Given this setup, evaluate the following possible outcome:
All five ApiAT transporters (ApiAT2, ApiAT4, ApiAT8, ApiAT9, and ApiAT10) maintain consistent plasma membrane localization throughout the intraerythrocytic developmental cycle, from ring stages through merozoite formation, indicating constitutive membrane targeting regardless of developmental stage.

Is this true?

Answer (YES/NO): NO